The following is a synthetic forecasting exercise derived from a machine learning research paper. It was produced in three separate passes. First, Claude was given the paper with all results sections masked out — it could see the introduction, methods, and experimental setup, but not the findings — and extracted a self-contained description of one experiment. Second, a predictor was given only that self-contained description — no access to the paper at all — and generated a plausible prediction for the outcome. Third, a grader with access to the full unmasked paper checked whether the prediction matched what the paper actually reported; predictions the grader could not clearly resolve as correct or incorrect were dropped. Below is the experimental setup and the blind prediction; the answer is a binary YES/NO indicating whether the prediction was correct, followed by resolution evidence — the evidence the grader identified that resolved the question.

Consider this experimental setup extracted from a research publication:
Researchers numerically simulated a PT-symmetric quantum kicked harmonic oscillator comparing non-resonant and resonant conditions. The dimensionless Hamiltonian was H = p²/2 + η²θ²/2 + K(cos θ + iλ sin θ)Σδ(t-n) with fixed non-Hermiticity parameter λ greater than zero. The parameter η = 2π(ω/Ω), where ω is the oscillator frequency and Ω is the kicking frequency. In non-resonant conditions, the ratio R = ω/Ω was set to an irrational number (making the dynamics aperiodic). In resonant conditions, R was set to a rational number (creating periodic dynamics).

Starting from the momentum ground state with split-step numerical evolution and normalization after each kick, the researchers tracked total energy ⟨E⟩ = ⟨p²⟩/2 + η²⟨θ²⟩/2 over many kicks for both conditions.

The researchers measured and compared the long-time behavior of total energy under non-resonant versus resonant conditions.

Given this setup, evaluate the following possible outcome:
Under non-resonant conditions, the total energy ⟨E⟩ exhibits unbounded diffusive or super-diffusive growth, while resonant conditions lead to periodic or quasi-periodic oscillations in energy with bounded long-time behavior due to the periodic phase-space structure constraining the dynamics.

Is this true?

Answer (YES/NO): NO